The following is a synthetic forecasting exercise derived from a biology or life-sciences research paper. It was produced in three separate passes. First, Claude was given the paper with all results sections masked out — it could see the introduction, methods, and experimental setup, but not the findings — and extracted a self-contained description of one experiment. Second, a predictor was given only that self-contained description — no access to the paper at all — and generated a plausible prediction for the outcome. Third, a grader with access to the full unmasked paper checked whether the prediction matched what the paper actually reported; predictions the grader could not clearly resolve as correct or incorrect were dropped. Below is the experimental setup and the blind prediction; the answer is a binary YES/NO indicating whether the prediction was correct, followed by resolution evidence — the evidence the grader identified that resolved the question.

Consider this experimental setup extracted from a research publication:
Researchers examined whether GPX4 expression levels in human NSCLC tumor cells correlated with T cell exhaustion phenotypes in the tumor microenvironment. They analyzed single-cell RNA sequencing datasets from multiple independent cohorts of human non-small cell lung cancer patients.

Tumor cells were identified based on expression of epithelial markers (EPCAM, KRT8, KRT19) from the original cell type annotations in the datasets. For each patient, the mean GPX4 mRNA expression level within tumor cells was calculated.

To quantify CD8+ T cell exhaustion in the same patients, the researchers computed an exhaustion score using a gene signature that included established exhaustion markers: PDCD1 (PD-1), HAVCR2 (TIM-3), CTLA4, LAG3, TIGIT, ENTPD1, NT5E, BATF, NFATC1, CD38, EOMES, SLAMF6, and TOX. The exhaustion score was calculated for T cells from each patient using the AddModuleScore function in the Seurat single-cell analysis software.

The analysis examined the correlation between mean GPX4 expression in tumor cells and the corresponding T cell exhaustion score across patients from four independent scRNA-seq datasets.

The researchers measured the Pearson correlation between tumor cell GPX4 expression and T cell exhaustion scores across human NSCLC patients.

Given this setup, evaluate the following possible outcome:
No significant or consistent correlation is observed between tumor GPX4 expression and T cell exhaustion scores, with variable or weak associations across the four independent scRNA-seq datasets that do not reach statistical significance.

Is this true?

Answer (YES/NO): NO